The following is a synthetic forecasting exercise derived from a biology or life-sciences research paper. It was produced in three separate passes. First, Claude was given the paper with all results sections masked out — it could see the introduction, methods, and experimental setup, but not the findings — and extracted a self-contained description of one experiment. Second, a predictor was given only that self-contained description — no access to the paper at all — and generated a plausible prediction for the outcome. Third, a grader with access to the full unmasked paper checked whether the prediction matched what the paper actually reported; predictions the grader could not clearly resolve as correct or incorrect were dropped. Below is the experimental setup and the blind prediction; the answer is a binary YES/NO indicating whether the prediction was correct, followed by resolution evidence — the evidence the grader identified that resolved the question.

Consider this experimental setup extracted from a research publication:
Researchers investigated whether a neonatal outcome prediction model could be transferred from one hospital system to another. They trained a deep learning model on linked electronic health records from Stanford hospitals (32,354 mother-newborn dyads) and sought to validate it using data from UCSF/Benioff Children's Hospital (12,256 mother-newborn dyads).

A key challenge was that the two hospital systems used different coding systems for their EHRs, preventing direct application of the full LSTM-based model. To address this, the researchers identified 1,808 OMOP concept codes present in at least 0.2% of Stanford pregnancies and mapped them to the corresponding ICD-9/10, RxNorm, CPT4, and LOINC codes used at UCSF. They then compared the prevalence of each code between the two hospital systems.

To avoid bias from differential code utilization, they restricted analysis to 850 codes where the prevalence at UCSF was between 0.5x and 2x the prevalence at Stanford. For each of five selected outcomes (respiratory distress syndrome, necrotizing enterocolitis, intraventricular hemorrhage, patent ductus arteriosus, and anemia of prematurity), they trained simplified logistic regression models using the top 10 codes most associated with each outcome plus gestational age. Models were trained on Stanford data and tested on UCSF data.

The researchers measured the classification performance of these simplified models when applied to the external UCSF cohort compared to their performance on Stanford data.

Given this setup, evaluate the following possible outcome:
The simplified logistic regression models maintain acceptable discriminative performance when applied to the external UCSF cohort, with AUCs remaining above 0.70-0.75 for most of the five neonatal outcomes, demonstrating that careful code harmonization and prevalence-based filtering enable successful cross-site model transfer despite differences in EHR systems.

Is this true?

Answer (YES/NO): YES